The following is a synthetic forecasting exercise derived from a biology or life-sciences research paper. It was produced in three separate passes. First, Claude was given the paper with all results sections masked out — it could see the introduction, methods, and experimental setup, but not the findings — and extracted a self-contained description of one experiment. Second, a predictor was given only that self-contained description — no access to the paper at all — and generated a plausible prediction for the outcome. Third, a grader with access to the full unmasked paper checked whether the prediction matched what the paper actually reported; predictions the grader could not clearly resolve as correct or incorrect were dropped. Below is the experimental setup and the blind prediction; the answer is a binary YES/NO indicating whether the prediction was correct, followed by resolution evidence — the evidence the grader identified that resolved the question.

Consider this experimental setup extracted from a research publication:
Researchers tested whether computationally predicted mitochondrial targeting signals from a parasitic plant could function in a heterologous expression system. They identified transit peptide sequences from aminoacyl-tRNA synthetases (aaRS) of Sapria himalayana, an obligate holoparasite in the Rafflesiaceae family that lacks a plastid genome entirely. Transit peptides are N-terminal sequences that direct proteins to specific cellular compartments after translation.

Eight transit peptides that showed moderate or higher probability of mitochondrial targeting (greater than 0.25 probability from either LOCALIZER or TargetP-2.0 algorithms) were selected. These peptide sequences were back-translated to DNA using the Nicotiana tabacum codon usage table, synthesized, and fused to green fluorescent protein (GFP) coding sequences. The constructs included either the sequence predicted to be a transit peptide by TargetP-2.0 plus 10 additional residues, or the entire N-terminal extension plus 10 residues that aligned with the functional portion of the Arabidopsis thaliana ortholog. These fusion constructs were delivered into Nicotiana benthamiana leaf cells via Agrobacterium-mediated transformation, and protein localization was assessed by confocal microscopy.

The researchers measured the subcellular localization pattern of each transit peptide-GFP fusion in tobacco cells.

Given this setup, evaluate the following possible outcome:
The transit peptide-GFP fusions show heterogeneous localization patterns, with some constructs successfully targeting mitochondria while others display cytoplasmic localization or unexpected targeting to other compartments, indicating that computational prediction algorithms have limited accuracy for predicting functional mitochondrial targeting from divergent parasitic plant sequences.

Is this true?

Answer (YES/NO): YES